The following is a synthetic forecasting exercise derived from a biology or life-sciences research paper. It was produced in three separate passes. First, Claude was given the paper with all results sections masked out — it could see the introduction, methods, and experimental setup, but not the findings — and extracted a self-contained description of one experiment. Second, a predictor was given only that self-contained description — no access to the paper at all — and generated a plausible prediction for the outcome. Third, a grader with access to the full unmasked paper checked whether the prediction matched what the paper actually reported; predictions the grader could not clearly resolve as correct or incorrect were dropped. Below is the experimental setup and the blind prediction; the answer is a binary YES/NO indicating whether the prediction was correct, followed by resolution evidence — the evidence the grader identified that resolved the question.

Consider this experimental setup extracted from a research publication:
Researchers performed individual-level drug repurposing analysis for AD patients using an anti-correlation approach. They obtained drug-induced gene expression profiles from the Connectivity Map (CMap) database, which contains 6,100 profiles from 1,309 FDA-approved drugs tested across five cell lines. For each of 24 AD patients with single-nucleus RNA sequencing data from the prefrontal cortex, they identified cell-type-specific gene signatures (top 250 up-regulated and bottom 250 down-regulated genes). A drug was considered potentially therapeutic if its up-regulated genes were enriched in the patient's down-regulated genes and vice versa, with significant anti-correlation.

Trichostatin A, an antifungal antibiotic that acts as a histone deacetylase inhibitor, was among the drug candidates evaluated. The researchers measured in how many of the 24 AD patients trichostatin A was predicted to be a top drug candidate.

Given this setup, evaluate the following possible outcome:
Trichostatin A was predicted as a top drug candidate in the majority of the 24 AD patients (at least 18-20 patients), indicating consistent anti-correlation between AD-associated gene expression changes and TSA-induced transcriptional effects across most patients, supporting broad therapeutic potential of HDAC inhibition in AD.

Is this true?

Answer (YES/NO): YES